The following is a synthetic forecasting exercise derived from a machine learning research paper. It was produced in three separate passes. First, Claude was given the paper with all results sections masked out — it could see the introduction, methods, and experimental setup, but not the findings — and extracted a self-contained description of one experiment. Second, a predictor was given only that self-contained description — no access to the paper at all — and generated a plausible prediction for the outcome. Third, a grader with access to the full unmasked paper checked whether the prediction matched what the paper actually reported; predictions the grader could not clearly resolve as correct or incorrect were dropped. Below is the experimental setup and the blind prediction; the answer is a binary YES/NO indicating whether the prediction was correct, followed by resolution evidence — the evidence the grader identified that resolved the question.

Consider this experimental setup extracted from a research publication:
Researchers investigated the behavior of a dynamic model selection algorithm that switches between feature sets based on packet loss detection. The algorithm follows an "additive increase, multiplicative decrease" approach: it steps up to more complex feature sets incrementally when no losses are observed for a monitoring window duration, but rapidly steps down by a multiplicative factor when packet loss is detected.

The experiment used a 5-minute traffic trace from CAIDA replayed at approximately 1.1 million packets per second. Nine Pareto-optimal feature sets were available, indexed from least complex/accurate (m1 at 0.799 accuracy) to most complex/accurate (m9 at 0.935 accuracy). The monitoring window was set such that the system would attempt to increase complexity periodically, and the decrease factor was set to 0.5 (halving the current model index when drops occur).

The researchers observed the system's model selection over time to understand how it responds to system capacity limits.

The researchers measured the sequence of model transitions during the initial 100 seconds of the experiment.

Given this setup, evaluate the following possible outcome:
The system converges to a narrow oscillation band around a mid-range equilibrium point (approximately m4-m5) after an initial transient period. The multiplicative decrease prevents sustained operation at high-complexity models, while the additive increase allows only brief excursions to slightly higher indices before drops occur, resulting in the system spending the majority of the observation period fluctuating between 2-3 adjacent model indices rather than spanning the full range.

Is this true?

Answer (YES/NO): NO